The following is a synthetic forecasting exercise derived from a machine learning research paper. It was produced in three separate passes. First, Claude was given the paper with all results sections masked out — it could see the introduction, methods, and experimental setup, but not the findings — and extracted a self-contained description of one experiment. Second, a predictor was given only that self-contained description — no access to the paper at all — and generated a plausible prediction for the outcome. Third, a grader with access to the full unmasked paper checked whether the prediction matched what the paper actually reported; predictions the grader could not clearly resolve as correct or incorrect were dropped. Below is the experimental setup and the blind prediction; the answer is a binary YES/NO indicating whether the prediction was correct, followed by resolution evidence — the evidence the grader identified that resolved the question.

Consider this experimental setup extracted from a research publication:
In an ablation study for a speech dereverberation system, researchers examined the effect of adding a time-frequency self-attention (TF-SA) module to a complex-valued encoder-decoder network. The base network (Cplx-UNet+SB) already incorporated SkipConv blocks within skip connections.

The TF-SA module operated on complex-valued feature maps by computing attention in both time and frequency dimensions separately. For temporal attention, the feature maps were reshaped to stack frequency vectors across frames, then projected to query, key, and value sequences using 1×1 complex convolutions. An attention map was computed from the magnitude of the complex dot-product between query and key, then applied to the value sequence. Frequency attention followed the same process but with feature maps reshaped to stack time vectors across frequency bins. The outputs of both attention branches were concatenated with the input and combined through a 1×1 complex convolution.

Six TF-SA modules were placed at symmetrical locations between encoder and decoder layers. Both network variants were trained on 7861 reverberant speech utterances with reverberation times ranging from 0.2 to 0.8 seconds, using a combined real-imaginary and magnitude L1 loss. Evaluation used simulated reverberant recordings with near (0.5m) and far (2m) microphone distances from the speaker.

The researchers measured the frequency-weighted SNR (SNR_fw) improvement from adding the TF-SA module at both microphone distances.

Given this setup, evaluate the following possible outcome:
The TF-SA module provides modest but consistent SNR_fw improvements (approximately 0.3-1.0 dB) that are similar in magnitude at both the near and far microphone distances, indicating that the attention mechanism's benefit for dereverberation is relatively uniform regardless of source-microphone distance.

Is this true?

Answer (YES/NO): NO